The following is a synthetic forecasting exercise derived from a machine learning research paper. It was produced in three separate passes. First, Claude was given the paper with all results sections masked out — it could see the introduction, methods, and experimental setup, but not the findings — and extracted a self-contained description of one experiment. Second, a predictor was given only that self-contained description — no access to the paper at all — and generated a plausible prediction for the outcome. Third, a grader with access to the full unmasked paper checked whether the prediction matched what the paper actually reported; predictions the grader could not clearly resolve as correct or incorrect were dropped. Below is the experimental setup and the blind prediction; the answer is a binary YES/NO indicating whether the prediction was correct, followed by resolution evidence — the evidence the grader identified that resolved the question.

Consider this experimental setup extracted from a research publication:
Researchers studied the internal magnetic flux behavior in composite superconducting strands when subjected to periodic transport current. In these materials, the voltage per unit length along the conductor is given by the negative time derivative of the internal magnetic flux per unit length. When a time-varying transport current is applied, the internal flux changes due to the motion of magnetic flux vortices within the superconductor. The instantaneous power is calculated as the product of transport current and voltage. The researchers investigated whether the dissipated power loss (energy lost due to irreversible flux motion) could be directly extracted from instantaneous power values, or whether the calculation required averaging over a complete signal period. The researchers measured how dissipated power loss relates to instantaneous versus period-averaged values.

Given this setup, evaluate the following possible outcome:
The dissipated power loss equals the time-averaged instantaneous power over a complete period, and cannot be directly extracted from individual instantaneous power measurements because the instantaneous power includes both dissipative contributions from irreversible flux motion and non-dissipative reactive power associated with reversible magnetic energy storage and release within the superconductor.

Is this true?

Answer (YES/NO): YES